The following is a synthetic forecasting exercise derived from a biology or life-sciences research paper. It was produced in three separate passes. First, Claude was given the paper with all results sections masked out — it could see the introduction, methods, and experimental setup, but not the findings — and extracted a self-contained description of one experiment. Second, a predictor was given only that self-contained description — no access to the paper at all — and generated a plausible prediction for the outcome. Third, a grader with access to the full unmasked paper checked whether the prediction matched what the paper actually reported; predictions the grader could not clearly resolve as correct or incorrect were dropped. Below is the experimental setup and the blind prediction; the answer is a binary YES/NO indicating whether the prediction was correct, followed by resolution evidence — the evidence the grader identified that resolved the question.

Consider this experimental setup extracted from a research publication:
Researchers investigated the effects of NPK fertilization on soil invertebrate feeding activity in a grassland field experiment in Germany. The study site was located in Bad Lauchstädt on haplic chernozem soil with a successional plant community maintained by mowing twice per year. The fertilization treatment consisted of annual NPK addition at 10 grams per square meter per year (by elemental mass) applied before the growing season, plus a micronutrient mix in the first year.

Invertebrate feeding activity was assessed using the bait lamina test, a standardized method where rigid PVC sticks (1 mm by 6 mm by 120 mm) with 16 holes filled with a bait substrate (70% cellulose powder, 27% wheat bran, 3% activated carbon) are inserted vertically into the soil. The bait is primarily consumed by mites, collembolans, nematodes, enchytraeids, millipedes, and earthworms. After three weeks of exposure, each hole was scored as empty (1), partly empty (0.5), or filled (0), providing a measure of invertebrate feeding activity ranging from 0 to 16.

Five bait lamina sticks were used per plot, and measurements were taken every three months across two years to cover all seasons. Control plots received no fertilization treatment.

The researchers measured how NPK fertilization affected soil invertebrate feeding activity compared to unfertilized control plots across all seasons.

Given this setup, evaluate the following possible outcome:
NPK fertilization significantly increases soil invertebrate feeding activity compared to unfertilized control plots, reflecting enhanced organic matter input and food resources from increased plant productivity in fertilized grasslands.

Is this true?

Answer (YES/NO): NO